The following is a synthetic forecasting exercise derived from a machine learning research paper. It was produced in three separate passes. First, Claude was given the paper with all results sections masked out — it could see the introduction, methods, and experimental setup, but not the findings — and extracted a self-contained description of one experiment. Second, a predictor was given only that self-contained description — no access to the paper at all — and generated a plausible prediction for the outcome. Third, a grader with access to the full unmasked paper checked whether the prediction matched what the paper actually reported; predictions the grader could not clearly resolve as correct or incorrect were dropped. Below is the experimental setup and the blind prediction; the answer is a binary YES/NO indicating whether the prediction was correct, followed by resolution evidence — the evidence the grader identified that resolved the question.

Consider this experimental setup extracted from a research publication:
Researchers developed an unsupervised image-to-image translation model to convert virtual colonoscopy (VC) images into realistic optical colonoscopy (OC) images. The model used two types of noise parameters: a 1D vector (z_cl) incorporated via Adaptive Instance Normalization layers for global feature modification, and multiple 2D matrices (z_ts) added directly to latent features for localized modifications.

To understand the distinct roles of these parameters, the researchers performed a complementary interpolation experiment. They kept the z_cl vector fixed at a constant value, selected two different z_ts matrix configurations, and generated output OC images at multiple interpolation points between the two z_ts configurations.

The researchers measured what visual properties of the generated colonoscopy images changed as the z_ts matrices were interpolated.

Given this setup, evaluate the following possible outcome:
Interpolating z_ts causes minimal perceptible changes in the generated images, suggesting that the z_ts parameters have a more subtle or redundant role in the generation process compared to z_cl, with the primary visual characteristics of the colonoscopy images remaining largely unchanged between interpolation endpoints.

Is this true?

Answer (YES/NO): NO